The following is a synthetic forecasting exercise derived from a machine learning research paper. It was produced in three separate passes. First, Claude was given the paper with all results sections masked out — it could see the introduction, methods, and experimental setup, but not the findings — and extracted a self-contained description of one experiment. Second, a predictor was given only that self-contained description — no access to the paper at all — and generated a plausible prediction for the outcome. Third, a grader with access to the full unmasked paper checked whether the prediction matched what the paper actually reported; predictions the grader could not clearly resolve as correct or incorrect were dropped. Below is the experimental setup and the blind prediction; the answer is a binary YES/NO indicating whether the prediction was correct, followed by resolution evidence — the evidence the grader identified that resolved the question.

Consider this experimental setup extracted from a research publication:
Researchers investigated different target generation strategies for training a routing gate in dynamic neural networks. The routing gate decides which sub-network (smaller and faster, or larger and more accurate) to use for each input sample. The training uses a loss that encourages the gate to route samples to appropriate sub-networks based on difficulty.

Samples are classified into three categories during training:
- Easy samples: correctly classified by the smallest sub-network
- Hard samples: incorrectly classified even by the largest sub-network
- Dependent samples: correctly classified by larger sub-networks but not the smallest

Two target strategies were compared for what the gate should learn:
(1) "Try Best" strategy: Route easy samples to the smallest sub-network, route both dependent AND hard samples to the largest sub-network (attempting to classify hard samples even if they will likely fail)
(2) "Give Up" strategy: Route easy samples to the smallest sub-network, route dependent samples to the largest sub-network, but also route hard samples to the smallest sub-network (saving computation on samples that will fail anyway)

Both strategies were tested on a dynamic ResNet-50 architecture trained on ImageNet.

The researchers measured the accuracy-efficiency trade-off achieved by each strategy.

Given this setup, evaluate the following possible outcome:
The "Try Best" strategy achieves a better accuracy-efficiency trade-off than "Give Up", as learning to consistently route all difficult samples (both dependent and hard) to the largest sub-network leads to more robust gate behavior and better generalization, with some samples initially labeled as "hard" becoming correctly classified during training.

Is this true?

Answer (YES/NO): NO